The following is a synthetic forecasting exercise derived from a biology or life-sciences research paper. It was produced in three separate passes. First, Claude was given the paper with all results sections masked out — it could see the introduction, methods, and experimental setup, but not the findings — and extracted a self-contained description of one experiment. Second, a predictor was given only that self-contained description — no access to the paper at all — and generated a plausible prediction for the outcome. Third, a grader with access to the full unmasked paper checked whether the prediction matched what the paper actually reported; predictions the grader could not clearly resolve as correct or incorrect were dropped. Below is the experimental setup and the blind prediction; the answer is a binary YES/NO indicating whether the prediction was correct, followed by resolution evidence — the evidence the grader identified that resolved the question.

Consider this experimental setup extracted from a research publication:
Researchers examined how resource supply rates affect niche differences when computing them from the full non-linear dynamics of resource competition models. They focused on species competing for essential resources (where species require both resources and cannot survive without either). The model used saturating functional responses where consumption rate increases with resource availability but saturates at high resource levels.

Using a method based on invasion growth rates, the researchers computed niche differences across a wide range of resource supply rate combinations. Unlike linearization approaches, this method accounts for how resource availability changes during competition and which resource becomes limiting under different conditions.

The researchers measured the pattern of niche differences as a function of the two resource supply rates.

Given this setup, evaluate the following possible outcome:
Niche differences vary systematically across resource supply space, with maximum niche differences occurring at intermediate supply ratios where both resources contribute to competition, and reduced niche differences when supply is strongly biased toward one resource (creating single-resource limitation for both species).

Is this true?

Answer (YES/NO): YES